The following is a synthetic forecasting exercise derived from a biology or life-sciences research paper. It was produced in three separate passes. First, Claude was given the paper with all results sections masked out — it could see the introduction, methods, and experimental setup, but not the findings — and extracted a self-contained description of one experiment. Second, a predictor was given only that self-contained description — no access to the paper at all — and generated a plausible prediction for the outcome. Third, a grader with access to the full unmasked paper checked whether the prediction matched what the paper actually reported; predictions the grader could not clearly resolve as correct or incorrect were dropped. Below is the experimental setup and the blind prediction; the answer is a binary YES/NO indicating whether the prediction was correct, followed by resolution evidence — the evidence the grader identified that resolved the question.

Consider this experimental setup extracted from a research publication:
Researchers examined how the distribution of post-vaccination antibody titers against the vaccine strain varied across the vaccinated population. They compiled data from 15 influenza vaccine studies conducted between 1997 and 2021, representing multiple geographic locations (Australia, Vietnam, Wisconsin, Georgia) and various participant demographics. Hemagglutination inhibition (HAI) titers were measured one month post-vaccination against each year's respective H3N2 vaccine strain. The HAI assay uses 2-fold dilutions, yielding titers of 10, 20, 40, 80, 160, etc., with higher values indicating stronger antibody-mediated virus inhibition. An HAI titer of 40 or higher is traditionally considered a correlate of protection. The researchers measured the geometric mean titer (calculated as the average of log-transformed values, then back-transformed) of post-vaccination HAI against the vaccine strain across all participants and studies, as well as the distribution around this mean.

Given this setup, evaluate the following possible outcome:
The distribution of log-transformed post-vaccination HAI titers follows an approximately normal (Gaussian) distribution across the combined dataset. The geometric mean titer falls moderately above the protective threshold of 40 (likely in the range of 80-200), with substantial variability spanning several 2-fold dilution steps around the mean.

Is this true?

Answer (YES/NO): YES